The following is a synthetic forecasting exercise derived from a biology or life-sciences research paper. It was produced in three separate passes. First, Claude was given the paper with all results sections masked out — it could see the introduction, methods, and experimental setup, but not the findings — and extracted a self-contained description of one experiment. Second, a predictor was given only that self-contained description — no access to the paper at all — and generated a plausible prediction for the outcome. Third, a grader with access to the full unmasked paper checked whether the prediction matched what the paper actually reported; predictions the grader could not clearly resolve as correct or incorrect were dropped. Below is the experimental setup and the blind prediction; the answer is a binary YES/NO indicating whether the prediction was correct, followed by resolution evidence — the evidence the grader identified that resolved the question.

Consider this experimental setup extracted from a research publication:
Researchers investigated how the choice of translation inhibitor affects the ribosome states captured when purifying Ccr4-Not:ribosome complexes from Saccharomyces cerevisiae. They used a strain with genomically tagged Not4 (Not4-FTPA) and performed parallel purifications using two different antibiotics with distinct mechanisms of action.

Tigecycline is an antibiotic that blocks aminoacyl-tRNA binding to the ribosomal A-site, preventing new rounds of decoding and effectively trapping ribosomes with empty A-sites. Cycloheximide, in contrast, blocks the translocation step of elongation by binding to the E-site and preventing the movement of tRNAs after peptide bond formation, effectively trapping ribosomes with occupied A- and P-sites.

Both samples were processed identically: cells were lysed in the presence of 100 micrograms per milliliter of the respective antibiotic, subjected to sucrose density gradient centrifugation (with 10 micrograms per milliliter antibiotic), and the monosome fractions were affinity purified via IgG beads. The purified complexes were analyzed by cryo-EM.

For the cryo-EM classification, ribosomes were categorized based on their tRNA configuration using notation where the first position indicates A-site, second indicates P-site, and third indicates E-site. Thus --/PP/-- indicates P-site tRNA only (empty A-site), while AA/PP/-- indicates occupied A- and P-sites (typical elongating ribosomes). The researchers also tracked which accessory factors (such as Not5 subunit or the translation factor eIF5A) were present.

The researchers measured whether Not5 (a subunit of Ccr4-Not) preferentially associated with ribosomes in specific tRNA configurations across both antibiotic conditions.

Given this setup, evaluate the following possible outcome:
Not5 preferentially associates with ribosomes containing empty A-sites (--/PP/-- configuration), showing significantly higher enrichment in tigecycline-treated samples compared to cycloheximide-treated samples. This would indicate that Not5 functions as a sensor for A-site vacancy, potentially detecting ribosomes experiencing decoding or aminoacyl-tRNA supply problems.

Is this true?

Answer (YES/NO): YES